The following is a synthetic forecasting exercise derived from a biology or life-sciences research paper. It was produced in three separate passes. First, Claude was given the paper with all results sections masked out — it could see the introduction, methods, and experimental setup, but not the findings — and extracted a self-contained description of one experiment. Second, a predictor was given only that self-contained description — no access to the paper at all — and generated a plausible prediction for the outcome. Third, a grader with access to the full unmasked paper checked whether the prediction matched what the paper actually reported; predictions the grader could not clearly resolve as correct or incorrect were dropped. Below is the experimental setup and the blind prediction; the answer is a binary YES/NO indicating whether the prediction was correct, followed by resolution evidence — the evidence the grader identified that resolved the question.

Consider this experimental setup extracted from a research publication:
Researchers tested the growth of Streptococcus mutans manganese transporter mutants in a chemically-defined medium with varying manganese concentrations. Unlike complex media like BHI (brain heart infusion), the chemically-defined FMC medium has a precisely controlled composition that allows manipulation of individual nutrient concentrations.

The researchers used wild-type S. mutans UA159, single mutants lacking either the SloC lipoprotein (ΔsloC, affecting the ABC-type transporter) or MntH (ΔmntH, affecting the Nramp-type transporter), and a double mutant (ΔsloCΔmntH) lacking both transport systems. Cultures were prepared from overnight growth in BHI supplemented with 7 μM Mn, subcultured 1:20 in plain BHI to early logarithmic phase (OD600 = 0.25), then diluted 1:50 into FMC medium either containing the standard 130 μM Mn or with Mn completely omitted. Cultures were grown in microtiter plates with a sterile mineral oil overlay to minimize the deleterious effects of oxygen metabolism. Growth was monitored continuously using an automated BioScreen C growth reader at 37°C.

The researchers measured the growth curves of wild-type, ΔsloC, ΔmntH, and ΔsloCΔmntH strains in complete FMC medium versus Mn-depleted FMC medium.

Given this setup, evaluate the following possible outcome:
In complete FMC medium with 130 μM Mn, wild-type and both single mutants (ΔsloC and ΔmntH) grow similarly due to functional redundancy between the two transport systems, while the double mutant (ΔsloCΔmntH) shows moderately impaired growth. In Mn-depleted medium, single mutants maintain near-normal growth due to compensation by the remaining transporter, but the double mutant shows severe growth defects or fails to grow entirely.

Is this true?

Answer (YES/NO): NO